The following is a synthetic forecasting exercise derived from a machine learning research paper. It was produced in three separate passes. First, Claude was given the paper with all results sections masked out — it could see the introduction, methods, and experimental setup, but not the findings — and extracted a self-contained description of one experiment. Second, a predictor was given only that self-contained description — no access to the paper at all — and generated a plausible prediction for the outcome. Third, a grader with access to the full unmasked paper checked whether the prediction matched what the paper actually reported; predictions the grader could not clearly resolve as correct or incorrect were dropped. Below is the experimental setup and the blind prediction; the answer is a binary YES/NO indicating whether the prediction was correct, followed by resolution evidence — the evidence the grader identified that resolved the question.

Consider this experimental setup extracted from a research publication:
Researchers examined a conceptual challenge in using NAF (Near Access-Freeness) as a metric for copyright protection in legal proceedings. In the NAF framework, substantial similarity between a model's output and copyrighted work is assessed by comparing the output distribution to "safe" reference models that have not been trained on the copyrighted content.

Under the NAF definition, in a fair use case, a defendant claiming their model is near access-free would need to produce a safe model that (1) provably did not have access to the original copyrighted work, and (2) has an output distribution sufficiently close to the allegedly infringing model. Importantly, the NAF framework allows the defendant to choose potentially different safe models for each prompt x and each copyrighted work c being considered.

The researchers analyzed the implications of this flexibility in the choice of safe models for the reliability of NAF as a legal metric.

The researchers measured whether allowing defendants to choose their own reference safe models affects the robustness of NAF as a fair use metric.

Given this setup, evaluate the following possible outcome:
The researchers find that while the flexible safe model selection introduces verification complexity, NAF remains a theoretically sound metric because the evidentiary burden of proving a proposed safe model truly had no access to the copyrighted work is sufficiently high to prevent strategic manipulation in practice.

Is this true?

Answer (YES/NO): NO